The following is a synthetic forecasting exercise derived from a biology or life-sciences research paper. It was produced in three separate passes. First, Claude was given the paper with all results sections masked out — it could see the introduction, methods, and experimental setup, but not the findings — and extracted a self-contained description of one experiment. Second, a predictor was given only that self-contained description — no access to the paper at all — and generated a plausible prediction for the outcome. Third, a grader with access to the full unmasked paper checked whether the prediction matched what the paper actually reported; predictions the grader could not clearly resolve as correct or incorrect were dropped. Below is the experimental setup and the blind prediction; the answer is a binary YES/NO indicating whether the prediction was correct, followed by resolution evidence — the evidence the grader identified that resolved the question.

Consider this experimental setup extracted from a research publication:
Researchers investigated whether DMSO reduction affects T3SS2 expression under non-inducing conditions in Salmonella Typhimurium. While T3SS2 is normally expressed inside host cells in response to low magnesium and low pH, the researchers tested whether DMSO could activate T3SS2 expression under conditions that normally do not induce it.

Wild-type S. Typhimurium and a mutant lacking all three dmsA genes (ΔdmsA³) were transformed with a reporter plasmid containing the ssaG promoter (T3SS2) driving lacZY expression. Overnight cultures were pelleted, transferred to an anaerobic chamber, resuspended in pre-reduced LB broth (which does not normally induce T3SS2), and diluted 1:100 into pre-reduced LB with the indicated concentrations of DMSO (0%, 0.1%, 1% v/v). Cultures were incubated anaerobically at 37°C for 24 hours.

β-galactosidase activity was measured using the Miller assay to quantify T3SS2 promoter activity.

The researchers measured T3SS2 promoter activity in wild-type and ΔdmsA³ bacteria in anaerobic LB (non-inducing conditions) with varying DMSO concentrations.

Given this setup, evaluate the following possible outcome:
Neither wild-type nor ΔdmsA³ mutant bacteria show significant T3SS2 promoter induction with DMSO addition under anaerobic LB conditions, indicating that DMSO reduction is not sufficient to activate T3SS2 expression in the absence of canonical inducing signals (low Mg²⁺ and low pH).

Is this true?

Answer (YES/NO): NO